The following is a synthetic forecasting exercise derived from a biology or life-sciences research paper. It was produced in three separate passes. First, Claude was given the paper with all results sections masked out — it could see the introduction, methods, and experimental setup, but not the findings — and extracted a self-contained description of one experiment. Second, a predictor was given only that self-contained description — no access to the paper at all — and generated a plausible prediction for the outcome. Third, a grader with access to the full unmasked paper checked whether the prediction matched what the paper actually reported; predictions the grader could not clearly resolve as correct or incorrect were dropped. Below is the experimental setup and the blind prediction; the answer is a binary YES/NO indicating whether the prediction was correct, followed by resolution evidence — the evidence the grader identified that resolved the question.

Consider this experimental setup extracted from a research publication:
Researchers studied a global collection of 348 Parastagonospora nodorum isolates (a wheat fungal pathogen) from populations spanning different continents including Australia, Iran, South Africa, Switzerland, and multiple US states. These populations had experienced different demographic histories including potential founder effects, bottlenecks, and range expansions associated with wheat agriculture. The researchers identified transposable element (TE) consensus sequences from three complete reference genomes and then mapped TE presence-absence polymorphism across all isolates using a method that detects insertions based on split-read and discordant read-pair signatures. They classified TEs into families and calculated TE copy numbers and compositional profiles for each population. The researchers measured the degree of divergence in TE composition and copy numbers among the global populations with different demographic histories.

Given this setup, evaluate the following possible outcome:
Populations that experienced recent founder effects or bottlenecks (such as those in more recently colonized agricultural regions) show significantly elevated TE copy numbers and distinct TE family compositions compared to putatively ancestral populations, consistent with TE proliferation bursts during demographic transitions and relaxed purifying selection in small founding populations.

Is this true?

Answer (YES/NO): NO